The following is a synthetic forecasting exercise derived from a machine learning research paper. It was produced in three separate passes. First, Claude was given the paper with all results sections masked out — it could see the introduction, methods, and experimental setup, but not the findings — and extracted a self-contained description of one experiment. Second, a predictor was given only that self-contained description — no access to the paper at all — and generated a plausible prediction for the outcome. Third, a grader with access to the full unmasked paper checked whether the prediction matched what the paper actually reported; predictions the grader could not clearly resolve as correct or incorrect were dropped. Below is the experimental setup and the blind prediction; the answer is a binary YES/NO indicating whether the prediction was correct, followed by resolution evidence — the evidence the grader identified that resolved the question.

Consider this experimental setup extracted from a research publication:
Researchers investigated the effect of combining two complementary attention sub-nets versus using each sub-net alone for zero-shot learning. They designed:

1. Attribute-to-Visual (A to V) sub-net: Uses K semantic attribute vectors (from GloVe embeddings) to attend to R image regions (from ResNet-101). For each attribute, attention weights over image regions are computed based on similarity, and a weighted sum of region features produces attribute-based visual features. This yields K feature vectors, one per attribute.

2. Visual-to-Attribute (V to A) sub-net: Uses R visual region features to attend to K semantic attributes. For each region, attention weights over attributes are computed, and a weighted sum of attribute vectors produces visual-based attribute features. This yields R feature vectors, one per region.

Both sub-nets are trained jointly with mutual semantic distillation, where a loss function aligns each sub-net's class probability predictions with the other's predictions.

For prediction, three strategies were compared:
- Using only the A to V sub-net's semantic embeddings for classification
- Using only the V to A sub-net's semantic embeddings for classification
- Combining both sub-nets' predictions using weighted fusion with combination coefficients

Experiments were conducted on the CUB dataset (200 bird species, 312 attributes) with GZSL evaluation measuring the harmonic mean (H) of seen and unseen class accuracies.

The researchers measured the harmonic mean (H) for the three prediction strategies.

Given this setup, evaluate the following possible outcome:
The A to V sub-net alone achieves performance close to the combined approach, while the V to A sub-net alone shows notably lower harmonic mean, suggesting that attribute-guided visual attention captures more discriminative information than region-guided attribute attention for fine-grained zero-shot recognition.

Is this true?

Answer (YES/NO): YES